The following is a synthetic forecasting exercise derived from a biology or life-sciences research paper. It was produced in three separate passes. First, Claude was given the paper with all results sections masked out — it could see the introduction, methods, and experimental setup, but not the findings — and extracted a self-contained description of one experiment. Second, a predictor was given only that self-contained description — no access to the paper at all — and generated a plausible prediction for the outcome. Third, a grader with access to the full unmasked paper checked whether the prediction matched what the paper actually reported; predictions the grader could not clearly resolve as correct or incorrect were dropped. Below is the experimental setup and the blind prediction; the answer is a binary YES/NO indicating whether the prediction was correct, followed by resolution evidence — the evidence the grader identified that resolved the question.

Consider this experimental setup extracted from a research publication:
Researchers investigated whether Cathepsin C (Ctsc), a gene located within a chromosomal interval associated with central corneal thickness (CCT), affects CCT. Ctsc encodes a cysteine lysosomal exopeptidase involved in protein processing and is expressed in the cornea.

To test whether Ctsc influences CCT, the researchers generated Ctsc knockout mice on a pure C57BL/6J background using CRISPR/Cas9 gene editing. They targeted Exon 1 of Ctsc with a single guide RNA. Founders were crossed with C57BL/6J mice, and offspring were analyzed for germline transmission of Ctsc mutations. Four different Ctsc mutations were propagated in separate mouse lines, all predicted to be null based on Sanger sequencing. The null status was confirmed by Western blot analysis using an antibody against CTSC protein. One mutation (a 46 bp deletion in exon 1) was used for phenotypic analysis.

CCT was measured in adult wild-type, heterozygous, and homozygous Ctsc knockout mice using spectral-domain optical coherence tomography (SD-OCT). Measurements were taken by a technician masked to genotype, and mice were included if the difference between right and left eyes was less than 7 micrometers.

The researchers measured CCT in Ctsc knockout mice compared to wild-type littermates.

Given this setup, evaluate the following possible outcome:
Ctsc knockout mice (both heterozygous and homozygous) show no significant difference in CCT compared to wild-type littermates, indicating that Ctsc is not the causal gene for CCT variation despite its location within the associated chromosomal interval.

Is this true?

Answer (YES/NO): YES